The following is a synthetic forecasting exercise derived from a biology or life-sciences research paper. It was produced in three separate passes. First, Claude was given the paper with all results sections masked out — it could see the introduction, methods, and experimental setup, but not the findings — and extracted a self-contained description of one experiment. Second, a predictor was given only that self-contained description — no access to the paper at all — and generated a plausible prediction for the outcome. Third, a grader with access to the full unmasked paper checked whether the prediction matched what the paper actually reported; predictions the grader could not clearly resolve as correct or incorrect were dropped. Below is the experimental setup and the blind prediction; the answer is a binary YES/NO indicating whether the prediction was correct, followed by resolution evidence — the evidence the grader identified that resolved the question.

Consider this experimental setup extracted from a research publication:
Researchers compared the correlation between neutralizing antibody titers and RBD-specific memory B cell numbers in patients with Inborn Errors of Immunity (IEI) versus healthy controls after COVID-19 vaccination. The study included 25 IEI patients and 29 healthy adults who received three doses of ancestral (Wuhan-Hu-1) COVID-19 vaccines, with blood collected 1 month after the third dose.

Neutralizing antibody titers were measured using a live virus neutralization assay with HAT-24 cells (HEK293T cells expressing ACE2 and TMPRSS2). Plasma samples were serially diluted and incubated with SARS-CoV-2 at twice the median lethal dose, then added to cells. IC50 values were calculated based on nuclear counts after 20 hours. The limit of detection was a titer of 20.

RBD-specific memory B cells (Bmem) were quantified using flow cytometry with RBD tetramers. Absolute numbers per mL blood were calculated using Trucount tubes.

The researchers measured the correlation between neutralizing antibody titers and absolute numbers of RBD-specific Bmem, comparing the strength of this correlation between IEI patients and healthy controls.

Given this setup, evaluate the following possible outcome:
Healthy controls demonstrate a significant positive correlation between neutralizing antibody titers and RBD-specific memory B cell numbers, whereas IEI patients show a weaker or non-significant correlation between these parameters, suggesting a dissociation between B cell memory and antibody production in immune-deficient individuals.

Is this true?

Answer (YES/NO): NO